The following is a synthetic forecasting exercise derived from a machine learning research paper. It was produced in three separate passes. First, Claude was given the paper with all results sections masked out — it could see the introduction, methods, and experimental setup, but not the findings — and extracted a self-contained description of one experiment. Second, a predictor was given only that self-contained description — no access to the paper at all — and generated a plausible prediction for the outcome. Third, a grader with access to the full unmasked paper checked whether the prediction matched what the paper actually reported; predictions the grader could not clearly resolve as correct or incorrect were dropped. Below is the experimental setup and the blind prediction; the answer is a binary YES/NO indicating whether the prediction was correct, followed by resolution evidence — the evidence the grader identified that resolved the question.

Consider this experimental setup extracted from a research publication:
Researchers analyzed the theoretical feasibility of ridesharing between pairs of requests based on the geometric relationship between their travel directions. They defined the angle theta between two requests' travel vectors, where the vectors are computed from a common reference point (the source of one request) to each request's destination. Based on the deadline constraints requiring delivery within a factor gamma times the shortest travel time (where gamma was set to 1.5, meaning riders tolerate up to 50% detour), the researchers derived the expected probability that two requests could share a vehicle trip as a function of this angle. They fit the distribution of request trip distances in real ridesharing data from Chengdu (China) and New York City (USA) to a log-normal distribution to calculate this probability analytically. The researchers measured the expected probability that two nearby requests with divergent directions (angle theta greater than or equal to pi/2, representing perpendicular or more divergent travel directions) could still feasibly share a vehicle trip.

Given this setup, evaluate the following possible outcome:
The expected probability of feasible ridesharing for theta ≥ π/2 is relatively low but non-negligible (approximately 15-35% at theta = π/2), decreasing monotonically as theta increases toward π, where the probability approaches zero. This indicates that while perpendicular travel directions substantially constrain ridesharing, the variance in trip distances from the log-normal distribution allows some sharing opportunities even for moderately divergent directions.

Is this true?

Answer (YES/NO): NO